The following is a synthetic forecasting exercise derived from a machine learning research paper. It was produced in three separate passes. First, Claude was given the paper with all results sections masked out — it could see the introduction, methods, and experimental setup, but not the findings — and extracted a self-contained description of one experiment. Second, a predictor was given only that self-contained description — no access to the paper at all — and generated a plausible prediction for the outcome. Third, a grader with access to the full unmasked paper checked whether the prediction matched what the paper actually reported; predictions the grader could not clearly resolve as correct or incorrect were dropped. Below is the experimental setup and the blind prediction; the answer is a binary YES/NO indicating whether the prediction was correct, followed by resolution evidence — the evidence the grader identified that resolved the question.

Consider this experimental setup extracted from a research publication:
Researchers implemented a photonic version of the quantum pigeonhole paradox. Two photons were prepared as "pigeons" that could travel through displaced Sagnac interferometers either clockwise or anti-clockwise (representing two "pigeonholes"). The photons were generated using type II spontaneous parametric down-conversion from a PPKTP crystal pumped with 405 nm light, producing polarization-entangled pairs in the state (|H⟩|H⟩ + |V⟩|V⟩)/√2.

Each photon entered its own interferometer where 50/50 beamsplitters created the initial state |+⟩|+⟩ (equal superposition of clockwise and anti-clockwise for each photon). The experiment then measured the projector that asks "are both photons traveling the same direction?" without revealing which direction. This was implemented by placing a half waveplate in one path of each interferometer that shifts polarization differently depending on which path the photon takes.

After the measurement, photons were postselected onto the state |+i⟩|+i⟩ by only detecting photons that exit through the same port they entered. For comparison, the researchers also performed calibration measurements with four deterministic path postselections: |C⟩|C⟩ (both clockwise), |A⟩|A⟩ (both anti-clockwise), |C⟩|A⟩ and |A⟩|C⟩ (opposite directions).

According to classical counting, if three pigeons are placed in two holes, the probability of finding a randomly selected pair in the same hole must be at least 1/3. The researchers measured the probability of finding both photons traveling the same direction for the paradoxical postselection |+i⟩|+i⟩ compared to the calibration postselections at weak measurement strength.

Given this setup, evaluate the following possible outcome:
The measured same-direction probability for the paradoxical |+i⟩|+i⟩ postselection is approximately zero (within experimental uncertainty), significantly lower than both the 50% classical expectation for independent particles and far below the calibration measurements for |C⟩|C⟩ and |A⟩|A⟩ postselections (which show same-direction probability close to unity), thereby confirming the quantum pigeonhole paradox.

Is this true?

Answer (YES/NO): YES